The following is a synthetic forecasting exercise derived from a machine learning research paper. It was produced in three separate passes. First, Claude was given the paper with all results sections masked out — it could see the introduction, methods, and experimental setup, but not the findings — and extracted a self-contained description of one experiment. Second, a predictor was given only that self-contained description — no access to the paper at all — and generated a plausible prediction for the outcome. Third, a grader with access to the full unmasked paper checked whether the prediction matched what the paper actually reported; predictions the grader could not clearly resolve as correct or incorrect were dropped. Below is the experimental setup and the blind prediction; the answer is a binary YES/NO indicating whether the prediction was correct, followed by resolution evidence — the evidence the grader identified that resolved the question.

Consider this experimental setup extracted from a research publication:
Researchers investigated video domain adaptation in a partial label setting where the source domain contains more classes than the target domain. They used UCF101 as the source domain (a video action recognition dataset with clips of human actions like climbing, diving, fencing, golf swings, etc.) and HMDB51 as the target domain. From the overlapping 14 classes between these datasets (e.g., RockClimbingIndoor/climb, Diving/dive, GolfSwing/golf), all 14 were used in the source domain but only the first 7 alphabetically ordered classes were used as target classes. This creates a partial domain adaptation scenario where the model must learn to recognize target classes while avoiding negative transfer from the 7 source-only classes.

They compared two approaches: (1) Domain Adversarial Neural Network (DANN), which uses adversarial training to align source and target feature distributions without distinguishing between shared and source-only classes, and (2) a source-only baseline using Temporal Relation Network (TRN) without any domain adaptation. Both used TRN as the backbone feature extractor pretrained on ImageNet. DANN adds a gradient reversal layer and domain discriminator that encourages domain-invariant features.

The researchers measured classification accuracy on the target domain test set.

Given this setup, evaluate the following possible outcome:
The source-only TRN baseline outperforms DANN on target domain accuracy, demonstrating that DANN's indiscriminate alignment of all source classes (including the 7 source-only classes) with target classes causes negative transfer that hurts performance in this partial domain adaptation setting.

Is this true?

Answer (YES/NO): YES